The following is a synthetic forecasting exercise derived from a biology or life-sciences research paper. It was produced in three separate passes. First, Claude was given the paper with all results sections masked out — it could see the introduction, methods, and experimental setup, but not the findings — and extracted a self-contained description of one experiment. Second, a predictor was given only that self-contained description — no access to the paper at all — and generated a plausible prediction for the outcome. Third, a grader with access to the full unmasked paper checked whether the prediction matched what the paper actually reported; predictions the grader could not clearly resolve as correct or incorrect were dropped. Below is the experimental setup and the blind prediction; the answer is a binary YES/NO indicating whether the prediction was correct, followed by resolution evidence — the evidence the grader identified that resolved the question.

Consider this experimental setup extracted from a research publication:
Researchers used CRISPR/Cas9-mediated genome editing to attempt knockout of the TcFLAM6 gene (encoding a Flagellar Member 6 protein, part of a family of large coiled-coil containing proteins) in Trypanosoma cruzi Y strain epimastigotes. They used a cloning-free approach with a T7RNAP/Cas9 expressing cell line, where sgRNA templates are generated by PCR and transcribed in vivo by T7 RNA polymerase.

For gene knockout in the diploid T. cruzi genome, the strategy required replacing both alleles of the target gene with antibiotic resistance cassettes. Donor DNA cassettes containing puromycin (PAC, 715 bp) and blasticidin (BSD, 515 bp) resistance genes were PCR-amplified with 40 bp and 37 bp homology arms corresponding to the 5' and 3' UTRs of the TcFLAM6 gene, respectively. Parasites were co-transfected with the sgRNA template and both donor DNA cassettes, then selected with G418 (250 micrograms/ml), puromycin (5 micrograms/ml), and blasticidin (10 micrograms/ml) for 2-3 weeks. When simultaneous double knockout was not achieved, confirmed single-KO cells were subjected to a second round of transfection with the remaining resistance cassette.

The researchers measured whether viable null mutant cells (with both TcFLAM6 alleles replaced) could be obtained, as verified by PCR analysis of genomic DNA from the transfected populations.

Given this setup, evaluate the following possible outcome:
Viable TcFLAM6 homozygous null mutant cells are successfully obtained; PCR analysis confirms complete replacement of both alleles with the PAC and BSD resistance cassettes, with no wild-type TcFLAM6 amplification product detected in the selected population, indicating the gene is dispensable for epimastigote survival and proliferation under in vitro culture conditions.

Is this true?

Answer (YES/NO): NO